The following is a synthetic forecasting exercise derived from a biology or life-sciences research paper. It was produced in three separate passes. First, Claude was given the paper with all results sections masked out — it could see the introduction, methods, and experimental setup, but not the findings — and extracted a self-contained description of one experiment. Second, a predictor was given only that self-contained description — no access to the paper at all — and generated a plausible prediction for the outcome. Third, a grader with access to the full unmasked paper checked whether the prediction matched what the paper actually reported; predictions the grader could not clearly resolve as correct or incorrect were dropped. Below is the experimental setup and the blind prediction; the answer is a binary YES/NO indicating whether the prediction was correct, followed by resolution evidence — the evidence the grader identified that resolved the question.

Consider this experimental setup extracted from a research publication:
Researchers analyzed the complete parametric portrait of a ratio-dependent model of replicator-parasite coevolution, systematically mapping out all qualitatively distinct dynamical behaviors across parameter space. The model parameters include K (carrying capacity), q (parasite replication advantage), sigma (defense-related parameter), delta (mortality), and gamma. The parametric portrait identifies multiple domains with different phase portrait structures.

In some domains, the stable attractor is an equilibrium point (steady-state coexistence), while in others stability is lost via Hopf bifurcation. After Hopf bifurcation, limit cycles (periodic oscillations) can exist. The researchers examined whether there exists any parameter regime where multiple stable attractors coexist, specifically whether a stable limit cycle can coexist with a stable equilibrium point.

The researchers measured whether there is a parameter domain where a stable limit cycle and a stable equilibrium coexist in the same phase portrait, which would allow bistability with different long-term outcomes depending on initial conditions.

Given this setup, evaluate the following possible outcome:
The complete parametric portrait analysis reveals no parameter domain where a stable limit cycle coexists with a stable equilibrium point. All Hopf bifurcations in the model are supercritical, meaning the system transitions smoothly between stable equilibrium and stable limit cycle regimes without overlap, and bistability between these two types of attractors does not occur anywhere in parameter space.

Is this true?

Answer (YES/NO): YES